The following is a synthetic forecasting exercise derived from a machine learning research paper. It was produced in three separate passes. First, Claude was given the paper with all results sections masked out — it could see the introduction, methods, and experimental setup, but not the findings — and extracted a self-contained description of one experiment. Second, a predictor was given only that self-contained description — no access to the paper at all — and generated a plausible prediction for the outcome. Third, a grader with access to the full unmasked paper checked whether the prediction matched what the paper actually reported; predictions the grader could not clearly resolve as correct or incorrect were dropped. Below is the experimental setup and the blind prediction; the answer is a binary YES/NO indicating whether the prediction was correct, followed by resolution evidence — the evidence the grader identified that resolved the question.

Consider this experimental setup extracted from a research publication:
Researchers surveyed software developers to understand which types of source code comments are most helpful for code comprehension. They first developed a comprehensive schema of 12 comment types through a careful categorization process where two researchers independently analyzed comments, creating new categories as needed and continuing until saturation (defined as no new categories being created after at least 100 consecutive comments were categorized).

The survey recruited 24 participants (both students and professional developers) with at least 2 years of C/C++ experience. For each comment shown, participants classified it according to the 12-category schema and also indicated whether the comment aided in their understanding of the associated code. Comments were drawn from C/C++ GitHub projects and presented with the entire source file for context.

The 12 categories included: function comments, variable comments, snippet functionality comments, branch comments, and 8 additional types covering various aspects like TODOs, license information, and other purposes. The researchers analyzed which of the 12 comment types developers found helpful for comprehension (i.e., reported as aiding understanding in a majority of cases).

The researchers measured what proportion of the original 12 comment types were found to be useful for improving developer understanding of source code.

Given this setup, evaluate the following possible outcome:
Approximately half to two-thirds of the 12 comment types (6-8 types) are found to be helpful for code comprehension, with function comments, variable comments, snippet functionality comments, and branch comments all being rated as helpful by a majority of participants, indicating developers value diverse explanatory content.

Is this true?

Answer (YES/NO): NO